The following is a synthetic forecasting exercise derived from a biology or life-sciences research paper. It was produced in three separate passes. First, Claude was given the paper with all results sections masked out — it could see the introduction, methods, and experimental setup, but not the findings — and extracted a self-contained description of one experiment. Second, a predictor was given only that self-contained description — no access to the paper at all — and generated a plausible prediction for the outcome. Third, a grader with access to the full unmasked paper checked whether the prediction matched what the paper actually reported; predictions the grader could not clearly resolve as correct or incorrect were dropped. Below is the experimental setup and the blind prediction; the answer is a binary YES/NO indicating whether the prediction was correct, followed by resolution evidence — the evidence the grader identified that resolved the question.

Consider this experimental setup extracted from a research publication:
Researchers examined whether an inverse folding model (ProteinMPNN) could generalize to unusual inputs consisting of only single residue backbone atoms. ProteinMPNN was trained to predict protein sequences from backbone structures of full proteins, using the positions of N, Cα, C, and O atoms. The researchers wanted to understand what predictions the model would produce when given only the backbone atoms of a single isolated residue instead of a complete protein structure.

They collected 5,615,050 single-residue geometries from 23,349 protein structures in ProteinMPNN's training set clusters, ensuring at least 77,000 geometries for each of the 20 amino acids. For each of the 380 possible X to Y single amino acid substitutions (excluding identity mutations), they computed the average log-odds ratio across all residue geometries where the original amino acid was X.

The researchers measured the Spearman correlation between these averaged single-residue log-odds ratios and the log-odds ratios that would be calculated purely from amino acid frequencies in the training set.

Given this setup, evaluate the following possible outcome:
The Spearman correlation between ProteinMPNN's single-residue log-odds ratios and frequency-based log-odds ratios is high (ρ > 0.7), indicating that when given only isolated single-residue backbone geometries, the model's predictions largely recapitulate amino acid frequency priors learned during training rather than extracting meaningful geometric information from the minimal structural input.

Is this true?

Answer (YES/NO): YES